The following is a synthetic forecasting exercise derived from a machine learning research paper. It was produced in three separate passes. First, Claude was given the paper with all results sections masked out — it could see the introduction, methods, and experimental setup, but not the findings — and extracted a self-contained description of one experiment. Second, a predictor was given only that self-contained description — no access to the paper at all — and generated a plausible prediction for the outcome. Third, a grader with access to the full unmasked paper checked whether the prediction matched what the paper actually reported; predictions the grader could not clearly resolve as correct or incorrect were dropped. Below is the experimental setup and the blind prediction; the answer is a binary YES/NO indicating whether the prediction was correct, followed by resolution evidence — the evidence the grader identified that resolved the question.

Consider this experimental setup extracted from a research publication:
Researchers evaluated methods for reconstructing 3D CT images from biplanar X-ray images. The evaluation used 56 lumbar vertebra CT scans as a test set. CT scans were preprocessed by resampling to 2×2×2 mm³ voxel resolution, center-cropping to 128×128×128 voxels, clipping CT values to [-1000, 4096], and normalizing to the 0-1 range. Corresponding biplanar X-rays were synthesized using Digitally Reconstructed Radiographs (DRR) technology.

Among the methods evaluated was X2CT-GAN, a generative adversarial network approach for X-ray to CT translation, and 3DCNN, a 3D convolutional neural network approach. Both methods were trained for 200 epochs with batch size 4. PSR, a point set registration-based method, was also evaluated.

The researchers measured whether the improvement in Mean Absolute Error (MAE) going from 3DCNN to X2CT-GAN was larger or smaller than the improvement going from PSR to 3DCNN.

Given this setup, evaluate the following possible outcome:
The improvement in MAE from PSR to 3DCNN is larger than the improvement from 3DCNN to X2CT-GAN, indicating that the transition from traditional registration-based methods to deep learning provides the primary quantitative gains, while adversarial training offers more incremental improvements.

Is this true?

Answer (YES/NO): NO